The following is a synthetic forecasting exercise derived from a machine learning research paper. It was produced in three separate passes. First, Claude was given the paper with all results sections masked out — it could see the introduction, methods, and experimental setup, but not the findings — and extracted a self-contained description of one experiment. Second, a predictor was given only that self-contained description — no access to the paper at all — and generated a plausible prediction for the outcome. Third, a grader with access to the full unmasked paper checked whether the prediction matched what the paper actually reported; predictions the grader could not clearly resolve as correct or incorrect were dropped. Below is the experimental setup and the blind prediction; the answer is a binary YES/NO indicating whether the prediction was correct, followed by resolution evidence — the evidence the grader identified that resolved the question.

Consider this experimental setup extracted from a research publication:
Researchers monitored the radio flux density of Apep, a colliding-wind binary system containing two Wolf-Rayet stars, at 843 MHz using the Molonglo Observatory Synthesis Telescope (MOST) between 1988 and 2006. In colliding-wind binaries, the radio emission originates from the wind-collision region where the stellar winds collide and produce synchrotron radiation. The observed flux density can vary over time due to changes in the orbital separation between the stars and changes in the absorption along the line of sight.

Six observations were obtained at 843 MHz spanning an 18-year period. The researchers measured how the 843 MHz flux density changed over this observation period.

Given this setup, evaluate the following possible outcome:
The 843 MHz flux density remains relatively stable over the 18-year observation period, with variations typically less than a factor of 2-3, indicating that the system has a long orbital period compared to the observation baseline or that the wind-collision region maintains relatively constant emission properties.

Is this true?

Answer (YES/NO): NO